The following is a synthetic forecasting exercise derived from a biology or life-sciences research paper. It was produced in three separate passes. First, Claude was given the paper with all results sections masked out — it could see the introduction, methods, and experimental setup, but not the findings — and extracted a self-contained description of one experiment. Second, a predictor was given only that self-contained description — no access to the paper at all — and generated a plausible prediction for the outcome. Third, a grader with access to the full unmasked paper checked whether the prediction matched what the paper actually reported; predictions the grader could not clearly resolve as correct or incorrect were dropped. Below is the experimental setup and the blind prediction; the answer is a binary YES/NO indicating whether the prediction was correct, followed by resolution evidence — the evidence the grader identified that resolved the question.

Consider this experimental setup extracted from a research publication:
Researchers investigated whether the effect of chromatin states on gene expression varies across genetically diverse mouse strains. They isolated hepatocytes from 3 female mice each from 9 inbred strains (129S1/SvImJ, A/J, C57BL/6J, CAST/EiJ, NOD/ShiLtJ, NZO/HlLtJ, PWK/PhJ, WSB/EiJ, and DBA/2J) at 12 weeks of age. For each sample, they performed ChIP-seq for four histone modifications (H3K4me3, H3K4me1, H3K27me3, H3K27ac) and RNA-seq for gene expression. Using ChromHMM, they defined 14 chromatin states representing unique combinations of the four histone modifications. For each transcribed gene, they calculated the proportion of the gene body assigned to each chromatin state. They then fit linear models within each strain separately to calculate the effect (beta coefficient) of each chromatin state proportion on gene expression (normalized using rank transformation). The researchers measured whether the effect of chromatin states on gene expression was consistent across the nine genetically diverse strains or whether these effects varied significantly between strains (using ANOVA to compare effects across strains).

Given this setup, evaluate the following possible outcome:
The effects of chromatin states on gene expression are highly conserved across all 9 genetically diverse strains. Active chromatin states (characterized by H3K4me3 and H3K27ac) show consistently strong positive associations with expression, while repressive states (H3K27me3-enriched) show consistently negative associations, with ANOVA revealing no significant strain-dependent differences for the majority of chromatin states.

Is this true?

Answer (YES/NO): YES